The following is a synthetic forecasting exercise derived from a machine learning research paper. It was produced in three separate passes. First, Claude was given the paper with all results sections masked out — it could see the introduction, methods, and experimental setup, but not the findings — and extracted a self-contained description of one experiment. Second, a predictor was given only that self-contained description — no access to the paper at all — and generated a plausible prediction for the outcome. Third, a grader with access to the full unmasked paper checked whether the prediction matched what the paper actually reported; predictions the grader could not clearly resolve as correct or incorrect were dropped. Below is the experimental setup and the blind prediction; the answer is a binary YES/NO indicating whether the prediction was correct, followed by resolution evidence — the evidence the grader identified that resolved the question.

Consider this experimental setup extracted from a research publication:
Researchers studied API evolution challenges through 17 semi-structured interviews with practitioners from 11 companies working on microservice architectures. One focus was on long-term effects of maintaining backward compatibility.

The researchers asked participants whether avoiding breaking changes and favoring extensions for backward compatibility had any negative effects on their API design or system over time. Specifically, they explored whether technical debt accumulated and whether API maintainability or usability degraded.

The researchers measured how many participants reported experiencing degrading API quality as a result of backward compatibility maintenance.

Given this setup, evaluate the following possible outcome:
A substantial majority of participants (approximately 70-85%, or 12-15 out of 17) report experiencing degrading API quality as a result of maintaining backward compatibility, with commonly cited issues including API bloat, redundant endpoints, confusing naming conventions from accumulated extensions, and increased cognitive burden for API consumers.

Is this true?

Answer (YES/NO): NO